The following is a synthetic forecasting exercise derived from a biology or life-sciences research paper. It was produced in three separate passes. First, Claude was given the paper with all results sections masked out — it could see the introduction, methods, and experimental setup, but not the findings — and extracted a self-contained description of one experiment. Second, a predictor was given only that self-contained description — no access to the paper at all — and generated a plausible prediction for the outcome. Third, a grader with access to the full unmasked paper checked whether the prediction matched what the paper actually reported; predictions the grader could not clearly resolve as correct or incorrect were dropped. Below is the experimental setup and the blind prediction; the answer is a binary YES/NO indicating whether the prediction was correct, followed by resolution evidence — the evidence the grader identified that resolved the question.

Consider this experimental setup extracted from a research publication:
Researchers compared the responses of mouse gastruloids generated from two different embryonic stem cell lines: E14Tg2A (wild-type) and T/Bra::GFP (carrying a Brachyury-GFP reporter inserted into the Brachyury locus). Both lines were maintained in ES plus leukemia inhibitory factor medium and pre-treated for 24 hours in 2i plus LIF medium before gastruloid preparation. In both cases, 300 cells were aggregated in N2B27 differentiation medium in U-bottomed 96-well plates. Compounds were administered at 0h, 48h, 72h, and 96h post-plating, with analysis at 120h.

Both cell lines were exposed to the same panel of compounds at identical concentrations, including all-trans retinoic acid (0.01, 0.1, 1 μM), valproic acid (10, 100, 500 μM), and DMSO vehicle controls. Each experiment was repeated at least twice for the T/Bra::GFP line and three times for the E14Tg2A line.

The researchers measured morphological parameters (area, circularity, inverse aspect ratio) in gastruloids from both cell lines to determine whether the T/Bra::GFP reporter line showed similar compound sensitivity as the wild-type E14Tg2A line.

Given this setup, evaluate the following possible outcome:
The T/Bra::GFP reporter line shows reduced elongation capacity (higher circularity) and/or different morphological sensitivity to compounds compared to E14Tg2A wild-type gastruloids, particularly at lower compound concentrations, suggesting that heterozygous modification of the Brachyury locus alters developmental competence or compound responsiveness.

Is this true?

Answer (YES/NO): NO